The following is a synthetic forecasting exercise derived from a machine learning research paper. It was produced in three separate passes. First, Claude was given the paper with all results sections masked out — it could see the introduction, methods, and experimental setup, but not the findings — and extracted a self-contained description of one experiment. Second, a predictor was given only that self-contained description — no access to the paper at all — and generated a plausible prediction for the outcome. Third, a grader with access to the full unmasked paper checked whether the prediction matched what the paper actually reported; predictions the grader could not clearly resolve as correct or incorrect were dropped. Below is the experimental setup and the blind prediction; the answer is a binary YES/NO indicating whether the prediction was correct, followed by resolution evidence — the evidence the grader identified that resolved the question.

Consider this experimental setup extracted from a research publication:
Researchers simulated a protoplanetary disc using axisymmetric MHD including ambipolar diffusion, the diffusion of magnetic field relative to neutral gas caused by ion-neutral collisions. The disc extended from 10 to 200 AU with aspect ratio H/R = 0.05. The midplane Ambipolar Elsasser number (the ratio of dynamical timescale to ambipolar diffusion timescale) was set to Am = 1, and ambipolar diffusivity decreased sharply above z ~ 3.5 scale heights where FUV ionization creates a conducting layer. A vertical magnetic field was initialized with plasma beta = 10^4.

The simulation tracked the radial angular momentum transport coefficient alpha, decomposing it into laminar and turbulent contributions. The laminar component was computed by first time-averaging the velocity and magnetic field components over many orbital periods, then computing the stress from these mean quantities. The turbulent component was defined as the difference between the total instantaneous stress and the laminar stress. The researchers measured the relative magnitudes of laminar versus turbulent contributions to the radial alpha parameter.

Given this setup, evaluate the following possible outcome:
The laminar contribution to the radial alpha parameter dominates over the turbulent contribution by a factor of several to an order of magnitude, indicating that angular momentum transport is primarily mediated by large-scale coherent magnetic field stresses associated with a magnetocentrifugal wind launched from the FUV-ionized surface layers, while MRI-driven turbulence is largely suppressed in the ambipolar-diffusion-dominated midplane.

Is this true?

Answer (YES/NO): NO